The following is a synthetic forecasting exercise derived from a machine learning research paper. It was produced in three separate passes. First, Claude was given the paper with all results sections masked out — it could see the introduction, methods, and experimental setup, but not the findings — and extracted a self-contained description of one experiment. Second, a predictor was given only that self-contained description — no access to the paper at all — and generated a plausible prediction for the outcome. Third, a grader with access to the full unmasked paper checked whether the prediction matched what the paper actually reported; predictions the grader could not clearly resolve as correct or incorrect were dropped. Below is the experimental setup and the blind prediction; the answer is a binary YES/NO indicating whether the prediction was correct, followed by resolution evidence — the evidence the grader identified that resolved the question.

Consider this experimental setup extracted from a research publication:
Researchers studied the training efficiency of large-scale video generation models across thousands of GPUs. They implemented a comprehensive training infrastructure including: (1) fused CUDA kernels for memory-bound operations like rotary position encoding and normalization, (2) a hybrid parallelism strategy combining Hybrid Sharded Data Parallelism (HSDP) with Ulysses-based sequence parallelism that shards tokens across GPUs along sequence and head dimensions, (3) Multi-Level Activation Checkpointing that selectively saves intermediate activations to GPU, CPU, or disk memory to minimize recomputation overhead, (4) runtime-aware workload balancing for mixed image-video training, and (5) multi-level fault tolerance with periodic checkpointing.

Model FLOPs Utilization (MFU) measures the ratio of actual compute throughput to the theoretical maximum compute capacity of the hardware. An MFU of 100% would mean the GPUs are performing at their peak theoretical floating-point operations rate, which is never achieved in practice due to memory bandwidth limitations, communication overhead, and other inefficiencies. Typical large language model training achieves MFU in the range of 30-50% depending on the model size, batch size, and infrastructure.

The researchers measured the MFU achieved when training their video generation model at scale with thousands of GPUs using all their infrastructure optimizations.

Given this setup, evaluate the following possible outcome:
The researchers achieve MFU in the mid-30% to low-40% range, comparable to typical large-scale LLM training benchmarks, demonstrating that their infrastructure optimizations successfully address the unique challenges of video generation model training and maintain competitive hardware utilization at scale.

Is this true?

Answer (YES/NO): YES